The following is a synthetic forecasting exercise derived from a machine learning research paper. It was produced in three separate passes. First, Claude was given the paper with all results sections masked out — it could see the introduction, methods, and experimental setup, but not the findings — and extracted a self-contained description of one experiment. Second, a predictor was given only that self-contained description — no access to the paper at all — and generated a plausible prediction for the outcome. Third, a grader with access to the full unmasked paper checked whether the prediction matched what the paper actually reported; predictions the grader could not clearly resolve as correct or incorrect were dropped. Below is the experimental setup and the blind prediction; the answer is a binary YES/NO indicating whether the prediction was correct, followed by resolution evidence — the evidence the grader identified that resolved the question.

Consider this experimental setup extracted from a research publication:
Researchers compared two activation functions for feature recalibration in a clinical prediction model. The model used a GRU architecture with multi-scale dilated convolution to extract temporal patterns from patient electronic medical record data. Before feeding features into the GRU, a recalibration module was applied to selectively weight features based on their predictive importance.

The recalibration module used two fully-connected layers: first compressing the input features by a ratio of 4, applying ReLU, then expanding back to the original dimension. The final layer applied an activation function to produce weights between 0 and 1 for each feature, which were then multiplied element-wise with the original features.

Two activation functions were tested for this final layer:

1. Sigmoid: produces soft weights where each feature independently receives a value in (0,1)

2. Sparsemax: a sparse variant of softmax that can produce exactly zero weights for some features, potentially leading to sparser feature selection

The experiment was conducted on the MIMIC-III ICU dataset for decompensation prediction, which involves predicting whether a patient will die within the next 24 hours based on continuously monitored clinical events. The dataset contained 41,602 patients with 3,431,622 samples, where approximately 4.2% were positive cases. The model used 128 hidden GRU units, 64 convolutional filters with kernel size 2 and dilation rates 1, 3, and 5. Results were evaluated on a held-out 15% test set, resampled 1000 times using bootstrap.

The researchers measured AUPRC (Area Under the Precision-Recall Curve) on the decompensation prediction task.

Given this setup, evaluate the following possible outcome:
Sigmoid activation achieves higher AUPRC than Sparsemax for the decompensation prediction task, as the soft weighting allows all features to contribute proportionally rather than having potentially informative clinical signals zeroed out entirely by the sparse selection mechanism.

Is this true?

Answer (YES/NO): YES